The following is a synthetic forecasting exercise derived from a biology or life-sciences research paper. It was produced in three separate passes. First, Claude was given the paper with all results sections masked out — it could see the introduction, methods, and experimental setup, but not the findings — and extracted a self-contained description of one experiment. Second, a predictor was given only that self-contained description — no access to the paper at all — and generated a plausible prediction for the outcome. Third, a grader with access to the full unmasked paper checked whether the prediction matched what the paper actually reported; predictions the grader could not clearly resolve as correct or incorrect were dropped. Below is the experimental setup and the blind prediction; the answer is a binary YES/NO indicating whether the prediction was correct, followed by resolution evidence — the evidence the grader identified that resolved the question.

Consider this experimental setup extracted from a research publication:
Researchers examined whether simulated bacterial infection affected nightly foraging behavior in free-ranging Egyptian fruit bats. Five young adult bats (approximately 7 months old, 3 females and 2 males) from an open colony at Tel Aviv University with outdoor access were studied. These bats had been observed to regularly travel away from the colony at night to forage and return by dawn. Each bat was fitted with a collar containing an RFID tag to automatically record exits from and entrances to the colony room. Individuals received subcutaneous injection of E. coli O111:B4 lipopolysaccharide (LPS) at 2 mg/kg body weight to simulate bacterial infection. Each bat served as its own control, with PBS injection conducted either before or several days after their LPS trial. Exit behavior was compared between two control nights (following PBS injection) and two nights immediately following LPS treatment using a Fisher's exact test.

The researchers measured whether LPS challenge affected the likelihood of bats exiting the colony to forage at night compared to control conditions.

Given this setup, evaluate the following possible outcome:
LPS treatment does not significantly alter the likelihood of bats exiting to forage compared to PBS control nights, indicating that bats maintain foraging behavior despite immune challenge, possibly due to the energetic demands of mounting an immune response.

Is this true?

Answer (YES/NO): NO